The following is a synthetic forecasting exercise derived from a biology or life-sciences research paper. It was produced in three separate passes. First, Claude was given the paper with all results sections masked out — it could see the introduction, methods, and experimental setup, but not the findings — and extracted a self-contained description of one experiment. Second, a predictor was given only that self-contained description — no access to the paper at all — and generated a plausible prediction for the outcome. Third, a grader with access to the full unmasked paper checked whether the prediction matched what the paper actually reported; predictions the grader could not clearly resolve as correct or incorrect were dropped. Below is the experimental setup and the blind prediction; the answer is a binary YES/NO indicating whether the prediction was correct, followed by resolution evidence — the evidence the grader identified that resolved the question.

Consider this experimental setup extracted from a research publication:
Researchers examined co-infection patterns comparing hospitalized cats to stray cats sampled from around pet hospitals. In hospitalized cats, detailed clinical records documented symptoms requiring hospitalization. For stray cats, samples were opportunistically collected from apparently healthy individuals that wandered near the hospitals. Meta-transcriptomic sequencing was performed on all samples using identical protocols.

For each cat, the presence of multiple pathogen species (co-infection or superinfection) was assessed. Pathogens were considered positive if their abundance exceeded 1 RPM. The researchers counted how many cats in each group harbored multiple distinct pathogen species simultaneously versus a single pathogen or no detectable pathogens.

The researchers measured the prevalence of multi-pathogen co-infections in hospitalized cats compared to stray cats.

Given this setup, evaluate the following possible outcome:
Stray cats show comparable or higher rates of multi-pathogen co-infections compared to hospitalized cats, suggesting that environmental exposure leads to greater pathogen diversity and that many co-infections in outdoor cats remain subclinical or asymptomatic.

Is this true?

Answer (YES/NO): NO